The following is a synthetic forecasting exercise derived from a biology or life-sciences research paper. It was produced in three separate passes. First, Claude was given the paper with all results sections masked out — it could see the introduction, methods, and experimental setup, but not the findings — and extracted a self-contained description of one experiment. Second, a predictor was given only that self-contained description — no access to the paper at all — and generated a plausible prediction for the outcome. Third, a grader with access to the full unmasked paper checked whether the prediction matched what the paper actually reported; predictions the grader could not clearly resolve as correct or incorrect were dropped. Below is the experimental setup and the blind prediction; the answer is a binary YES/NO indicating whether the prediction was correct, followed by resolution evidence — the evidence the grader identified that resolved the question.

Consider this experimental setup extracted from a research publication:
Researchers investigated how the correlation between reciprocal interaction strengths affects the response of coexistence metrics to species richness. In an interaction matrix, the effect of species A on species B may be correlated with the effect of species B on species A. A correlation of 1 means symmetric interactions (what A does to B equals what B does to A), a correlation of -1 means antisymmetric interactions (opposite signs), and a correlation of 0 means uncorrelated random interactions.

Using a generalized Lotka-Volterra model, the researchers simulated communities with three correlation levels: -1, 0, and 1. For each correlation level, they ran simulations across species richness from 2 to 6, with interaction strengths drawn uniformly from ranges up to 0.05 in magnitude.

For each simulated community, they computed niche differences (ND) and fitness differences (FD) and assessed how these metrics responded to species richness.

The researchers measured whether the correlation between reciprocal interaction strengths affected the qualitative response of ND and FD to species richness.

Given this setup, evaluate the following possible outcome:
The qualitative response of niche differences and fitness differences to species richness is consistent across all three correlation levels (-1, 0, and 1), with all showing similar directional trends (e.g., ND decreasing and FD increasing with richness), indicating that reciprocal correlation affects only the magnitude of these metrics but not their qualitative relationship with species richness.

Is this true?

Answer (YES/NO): NO